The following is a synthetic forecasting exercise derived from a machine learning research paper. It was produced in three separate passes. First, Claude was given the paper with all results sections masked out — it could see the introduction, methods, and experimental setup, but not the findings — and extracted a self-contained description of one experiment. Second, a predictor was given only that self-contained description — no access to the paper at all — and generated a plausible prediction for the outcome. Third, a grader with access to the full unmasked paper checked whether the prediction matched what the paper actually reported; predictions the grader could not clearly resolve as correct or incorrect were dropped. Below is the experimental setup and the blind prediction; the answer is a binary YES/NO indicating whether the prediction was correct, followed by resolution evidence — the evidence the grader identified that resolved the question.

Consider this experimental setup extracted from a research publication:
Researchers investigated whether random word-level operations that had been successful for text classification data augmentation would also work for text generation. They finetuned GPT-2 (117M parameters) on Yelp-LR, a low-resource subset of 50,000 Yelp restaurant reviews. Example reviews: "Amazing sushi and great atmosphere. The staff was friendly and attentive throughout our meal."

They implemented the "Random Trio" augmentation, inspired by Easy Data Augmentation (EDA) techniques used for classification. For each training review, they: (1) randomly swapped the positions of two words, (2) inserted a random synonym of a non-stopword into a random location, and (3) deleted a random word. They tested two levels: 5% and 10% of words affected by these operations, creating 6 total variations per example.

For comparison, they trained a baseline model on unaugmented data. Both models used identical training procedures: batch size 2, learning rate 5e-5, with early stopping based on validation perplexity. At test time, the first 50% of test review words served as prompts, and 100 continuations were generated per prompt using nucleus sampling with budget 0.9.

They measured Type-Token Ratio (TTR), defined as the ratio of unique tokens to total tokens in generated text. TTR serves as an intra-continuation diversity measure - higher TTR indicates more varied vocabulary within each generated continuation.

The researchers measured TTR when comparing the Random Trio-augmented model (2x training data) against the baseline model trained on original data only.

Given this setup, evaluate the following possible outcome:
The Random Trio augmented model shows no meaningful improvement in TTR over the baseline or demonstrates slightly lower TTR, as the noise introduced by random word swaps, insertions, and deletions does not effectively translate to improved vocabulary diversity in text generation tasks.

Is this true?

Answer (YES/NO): YES